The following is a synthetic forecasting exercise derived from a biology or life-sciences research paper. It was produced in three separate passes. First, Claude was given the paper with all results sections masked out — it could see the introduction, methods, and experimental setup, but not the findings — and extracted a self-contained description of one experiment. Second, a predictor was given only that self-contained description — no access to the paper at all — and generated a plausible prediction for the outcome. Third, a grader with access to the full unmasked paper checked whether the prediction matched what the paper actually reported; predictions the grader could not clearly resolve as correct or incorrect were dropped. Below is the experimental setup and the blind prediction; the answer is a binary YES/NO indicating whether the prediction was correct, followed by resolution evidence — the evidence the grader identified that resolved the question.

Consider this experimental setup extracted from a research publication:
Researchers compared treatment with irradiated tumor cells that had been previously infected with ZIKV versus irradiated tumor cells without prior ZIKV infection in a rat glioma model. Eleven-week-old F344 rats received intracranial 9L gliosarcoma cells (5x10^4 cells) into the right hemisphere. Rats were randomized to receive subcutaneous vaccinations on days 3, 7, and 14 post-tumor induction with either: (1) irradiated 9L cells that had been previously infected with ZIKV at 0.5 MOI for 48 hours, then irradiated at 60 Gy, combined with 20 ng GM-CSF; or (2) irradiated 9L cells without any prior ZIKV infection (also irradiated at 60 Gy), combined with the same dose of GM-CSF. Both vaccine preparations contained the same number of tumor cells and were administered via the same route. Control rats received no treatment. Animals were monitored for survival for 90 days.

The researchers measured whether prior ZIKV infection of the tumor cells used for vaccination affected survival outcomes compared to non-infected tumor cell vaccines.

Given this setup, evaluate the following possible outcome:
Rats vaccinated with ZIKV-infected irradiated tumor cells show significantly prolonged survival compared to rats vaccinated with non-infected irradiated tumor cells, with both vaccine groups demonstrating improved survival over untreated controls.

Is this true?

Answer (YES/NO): NO